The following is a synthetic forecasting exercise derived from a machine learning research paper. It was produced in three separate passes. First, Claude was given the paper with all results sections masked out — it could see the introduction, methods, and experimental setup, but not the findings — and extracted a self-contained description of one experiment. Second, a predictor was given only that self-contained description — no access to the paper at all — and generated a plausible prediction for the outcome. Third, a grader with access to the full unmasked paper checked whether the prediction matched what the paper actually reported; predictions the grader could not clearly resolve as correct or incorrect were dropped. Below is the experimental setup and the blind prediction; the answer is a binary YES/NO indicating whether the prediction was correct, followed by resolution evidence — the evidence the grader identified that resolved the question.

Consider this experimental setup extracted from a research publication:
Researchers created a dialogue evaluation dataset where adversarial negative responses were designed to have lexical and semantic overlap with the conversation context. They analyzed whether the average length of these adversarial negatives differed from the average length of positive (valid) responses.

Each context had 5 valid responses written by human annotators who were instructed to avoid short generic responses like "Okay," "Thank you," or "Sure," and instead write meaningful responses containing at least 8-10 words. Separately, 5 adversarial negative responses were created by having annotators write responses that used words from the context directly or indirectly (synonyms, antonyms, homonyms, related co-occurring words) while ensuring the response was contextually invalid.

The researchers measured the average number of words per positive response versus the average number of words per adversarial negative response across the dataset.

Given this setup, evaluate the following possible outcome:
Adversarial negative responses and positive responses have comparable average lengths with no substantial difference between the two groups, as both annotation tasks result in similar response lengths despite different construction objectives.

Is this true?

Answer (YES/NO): NO